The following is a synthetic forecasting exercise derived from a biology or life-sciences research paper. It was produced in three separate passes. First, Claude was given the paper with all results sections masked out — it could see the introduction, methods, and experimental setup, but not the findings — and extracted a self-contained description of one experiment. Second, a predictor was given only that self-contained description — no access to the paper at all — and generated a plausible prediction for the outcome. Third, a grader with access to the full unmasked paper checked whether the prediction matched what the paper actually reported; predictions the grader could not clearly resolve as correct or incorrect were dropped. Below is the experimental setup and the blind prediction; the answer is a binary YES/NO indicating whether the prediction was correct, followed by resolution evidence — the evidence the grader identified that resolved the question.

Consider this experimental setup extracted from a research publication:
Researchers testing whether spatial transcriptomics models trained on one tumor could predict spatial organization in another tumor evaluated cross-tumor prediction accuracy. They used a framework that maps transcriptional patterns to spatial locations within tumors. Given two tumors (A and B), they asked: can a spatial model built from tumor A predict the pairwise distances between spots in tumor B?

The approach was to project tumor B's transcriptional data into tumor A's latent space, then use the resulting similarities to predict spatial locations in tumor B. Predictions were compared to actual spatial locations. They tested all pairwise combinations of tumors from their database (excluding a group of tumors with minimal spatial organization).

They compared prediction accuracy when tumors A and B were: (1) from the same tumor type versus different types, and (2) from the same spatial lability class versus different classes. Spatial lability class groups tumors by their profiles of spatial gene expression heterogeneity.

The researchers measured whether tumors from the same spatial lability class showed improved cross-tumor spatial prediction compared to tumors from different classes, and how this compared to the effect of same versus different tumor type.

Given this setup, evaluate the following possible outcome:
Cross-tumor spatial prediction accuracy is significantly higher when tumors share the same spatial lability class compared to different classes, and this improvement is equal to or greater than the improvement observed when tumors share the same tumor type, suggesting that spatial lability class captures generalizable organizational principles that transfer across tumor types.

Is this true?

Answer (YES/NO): YES